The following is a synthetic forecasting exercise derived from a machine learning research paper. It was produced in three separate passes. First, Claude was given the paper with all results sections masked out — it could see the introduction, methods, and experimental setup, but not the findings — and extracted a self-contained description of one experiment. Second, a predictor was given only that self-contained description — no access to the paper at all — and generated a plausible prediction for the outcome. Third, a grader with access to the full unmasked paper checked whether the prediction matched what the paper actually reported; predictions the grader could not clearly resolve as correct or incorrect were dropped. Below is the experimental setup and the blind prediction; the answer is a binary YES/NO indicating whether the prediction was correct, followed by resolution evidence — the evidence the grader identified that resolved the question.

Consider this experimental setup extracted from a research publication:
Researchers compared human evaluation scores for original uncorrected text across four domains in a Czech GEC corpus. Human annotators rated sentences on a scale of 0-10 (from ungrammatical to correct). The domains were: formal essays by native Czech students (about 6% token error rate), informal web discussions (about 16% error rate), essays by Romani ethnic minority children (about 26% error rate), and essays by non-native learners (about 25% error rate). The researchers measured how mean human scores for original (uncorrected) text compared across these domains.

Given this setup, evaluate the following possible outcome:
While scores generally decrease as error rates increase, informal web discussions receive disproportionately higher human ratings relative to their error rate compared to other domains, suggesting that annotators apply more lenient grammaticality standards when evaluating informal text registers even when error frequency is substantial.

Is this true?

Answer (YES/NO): NO